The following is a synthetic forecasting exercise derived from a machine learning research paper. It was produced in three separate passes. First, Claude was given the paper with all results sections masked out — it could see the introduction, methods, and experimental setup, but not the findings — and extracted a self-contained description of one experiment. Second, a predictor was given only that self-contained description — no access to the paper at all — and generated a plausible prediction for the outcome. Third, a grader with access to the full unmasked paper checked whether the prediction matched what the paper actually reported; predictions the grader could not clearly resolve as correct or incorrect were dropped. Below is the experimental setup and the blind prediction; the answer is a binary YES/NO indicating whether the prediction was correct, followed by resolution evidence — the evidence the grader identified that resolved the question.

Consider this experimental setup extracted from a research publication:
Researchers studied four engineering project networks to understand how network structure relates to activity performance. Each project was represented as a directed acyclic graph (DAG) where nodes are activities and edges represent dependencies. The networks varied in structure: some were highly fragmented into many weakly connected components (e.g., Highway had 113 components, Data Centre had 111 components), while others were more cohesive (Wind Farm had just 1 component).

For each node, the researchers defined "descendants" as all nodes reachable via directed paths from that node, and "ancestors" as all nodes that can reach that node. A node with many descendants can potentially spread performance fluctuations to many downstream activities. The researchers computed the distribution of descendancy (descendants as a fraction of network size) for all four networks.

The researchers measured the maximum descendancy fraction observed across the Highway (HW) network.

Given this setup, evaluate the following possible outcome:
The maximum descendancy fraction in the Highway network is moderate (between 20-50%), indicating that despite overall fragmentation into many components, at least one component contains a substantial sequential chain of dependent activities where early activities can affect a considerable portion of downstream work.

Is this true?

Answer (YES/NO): NO